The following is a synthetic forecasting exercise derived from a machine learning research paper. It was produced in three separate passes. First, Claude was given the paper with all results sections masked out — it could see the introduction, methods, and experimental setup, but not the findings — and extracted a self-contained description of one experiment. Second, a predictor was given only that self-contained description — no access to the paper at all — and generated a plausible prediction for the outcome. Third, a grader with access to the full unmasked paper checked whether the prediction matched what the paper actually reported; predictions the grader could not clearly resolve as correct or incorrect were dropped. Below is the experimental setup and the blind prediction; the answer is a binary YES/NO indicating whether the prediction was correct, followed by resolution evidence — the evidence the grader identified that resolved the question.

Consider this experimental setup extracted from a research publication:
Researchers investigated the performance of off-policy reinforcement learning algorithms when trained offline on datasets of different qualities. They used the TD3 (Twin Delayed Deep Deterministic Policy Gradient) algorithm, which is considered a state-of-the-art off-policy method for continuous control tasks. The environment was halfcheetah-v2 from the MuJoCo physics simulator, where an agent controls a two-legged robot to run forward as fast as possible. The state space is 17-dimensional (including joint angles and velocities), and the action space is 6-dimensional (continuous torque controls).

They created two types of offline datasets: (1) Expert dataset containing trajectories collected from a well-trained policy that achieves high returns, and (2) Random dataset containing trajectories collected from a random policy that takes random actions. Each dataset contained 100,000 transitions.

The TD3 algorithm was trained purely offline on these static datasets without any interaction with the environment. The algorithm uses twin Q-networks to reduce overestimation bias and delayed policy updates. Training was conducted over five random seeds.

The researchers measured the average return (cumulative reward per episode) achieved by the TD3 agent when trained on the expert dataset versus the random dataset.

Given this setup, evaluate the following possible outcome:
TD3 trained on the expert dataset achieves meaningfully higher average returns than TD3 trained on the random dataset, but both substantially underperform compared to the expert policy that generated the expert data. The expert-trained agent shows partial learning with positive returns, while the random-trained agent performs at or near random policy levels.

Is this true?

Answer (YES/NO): NO